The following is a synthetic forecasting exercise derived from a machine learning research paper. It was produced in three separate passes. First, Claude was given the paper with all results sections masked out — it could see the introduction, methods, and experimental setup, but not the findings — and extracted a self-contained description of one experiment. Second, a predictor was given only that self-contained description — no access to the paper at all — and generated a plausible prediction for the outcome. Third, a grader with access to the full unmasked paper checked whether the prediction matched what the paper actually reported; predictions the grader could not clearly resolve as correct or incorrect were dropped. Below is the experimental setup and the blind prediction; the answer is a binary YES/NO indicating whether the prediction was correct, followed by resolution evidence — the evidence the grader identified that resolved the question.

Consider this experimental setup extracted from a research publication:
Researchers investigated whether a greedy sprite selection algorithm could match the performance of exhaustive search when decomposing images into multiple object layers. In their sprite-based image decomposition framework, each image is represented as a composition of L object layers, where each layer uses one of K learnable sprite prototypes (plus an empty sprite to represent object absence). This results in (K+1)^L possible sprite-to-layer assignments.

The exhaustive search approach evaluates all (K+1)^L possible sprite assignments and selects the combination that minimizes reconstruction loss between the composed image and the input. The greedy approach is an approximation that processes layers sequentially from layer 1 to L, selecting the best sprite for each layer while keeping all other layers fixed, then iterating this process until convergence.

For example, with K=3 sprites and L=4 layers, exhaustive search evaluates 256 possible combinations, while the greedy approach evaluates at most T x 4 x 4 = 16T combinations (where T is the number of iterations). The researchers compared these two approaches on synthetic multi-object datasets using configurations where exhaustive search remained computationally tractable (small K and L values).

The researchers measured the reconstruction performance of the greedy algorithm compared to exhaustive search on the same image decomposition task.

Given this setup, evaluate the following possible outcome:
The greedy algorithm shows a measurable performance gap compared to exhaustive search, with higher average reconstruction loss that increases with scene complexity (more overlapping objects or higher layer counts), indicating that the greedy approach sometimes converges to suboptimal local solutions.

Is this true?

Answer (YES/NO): NO